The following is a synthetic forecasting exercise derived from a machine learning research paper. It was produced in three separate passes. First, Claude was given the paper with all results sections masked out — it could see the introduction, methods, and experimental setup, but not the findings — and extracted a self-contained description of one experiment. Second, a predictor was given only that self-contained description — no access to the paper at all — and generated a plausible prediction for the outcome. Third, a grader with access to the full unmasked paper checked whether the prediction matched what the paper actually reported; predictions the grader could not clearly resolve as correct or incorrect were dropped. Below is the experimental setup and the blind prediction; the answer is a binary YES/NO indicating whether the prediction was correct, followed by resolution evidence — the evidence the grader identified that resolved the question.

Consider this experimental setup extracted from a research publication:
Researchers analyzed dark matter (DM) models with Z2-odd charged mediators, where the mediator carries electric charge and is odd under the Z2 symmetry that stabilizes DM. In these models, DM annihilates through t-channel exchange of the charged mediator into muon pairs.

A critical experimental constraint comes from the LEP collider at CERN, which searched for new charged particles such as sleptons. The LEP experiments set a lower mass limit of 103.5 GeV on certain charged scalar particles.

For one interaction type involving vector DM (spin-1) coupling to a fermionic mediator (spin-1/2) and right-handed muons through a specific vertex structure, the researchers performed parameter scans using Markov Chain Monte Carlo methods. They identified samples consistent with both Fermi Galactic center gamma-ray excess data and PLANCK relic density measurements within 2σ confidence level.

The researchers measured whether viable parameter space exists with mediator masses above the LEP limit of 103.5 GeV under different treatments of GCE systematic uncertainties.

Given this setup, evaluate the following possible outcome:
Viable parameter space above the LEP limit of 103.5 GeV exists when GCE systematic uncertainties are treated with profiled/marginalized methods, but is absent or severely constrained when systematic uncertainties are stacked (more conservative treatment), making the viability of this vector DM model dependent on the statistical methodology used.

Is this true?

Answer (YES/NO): NO